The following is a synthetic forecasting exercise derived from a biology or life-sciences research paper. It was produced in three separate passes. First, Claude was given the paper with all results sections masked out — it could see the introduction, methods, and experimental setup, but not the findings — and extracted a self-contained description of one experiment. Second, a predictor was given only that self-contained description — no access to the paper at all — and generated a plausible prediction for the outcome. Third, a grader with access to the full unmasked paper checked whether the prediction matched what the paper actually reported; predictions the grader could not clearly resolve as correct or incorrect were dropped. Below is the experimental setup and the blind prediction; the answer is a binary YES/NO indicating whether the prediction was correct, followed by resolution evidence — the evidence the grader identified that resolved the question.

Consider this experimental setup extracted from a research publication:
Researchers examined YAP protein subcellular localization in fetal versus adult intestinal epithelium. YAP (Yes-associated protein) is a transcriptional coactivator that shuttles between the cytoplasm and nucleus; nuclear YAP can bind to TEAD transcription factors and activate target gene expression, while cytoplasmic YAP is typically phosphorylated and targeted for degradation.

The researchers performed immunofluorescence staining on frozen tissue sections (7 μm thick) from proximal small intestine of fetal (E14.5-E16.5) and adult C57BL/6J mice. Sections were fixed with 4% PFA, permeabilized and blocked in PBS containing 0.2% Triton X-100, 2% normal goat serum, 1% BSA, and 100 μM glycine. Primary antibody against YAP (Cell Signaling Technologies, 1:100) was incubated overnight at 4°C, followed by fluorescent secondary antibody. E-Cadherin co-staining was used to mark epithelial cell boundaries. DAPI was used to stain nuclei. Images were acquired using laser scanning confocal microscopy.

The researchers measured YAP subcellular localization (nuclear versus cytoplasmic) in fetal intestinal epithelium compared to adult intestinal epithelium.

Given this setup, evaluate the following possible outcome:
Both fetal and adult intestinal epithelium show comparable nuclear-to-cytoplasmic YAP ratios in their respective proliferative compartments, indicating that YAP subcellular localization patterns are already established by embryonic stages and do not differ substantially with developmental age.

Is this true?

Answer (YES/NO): NO